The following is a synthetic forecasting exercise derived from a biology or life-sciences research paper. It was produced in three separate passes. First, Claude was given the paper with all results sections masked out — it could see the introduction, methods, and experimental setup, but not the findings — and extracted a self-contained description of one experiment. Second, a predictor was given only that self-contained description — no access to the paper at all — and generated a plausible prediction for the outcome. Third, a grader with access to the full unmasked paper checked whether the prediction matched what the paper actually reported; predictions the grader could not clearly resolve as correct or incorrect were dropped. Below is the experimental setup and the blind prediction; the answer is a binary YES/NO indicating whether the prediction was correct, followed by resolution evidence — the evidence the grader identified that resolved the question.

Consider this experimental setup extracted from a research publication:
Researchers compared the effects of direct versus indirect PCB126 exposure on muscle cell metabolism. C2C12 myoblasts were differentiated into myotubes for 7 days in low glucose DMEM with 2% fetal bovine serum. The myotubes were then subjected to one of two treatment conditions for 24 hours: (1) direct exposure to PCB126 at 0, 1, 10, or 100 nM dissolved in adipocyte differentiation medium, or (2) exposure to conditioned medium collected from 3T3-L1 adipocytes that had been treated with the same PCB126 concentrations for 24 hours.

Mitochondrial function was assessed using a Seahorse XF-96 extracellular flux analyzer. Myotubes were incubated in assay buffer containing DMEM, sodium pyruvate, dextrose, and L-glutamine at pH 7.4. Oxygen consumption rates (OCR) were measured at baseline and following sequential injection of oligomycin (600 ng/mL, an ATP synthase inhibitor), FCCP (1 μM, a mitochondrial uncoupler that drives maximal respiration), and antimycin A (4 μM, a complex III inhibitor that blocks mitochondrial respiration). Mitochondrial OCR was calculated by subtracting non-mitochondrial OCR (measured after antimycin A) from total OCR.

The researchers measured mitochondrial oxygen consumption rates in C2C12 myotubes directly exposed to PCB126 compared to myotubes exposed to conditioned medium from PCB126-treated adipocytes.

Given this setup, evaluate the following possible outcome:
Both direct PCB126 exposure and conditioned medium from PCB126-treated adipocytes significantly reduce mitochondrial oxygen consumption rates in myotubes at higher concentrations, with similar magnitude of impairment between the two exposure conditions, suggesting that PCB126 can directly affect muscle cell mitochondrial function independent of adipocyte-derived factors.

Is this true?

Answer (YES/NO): NO